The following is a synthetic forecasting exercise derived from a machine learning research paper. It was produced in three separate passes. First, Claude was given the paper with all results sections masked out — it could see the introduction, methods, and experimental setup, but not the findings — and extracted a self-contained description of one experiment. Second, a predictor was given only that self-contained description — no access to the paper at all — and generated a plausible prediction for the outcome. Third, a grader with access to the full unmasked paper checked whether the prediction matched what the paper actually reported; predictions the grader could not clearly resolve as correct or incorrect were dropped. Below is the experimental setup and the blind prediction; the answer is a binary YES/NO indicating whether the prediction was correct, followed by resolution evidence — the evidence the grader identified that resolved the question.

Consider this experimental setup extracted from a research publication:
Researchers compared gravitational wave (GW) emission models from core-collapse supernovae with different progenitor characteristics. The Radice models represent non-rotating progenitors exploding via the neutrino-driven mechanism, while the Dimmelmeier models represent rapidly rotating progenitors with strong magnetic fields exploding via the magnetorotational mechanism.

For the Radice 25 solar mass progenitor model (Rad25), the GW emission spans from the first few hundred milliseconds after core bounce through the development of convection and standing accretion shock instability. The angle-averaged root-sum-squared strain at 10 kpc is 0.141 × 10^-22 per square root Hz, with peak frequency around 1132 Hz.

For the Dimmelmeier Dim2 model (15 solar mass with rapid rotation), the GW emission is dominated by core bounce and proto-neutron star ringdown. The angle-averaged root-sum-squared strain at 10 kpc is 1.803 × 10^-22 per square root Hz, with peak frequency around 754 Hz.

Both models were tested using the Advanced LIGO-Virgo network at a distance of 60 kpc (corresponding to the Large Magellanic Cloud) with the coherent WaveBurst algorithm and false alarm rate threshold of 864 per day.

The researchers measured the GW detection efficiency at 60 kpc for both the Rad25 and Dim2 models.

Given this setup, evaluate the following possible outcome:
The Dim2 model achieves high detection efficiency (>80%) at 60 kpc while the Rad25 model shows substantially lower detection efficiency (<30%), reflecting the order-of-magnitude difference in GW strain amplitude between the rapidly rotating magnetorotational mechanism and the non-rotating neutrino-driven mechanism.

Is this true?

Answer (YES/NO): NO